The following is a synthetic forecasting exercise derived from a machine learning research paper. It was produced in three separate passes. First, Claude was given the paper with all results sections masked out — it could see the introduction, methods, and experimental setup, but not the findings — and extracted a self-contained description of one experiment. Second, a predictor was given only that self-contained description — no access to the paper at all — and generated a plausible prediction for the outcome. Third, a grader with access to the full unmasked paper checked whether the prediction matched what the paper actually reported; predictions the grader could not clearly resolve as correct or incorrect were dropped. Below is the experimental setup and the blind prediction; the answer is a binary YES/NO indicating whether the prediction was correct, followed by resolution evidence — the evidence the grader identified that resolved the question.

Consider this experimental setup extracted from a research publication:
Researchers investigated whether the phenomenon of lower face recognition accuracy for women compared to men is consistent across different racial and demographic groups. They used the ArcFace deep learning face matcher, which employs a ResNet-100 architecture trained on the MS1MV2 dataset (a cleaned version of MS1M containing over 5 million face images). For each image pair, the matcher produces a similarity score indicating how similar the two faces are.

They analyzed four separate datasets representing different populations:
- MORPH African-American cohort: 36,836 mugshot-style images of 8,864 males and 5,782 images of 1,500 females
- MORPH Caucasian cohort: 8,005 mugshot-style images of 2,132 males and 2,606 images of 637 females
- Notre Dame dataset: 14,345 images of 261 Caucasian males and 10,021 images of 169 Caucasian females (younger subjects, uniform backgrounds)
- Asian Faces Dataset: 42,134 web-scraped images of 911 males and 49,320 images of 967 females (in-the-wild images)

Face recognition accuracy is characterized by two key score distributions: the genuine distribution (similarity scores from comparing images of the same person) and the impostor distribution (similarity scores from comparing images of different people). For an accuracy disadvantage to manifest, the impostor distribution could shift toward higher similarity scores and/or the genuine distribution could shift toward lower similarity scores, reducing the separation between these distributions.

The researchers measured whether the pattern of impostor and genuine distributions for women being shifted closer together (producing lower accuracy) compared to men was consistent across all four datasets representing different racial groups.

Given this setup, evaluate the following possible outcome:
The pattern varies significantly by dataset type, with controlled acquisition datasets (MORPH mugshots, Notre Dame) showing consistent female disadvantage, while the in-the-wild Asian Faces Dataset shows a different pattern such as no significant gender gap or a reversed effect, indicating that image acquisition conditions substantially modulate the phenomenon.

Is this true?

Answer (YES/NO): NO